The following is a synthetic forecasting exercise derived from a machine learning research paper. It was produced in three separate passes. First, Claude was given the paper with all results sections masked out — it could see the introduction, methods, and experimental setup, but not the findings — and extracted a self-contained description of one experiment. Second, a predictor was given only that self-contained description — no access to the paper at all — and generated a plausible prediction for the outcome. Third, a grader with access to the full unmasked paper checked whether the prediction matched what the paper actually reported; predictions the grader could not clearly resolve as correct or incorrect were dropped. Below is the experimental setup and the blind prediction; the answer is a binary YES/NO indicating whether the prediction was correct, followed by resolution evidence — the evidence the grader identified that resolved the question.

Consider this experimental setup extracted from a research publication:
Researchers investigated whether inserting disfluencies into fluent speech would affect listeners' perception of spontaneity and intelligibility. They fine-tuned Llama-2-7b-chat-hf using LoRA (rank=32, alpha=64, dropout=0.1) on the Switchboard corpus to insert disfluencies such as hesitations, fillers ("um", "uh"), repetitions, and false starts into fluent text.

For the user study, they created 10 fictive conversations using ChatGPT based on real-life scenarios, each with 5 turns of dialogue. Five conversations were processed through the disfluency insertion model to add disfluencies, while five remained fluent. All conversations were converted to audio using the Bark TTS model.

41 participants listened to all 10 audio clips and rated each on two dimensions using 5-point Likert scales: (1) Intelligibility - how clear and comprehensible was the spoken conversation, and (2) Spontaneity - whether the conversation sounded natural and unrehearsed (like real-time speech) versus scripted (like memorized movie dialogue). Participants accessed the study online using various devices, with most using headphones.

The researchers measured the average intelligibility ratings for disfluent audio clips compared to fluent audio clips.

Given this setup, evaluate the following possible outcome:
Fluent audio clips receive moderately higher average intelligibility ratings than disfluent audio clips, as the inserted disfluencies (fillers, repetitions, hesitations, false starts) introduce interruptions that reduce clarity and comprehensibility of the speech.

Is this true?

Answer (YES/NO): NO